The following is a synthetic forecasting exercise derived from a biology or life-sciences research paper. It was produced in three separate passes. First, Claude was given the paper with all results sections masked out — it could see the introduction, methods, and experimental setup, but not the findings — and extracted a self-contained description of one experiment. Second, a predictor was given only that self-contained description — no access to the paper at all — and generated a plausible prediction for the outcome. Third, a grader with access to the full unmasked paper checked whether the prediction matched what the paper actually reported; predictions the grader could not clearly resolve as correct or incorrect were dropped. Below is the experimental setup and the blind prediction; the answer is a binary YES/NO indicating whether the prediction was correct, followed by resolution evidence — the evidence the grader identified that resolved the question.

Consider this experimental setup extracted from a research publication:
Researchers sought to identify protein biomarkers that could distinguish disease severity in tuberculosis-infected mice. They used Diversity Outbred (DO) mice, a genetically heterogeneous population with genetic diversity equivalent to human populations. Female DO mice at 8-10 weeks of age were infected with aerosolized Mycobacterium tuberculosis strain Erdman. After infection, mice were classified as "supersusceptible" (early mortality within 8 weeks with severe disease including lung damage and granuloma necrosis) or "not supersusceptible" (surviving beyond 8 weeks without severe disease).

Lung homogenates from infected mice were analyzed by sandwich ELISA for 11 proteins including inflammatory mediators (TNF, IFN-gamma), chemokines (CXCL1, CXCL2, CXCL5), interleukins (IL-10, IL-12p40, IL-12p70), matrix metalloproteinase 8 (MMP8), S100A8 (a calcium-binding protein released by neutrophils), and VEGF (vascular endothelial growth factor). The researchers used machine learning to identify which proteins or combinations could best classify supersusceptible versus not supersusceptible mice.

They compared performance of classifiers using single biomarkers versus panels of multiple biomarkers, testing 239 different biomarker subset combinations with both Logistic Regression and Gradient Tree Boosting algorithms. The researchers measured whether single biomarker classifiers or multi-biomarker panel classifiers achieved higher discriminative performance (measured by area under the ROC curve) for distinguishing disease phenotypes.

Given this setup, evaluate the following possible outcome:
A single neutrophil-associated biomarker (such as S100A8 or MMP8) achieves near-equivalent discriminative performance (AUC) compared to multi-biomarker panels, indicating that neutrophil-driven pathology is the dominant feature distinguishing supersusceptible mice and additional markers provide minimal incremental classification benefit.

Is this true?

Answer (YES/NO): YES